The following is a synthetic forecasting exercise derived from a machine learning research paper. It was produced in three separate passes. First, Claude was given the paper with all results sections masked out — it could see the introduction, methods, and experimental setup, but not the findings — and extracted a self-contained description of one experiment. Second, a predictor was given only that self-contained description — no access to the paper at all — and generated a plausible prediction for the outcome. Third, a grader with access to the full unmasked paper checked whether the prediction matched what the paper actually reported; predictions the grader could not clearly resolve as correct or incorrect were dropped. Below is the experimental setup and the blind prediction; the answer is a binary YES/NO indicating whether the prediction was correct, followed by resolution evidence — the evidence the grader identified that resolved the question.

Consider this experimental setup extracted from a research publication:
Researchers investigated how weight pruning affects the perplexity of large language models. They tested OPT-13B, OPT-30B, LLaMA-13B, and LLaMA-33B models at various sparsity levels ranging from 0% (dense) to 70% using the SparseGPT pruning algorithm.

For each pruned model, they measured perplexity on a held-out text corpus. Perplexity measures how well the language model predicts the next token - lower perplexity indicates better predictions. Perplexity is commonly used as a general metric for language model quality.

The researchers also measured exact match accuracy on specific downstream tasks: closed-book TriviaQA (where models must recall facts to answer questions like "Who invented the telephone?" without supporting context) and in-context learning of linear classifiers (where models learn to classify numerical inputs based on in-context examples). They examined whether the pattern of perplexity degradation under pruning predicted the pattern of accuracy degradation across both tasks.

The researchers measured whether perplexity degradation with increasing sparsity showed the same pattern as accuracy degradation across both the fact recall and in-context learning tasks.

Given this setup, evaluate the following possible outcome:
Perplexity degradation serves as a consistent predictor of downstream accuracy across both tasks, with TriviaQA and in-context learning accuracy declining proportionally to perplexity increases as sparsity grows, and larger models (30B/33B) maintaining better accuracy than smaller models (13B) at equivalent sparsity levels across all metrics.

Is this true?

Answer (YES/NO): NO